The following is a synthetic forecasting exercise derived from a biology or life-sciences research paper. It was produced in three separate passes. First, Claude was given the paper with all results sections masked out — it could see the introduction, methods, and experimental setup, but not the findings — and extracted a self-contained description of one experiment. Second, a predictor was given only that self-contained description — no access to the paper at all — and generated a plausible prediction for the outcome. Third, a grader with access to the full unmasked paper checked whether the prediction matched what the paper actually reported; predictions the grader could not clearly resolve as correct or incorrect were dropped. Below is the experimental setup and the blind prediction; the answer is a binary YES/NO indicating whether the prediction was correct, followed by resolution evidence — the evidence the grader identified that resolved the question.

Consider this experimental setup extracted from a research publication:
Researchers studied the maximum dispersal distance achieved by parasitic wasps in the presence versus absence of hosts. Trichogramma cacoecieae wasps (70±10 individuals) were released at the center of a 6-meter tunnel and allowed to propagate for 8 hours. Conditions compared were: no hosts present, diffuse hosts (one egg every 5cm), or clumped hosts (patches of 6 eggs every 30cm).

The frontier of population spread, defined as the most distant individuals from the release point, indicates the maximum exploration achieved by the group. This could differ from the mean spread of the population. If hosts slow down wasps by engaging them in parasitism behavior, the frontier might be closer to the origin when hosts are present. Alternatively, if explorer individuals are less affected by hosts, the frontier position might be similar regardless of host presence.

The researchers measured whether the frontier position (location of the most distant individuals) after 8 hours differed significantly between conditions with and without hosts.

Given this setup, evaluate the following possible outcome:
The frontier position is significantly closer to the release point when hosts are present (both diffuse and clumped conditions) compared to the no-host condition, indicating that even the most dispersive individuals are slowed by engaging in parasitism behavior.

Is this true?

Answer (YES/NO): NO